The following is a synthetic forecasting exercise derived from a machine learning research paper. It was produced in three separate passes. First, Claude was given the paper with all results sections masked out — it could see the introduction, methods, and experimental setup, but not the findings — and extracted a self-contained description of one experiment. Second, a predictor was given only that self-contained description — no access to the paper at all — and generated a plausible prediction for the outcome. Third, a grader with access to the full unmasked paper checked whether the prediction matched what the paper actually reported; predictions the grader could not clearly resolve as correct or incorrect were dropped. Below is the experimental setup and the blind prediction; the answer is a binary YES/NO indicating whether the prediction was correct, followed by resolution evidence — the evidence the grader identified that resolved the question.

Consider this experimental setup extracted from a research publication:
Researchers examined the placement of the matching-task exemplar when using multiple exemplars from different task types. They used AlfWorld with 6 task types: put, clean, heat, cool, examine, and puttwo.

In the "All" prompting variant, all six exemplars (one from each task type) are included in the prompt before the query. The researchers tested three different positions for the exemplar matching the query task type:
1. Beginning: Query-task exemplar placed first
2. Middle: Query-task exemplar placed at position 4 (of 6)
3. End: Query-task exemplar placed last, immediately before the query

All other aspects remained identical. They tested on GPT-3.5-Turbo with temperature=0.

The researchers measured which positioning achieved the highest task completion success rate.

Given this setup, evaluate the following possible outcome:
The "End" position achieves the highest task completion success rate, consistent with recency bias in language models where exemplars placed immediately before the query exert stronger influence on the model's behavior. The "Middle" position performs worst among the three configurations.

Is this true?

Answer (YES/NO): NO